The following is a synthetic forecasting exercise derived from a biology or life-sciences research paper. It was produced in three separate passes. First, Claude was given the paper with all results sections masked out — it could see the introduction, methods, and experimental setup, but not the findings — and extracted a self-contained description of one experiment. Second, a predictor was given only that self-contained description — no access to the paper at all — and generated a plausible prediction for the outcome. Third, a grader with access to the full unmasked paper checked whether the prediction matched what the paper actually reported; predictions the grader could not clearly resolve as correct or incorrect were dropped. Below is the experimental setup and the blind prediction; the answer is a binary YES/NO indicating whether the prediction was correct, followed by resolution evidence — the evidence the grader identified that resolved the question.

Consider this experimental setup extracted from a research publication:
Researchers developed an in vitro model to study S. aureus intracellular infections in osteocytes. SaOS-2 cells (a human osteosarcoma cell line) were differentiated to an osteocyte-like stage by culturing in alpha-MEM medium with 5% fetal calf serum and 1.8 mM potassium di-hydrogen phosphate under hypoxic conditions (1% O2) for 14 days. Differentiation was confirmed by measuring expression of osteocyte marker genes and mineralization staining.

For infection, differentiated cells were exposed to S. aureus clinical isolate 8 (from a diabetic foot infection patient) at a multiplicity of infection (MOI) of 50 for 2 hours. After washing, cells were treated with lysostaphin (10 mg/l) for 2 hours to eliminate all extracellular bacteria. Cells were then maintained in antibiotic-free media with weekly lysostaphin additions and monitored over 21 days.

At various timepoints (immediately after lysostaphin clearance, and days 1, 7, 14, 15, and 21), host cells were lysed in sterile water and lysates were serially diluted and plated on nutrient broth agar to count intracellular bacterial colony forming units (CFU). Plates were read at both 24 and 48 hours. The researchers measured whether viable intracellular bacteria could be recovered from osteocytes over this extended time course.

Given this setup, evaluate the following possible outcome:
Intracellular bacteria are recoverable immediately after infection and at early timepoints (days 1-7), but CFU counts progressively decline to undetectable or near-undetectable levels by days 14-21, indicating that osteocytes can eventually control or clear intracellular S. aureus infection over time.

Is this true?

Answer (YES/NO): NO